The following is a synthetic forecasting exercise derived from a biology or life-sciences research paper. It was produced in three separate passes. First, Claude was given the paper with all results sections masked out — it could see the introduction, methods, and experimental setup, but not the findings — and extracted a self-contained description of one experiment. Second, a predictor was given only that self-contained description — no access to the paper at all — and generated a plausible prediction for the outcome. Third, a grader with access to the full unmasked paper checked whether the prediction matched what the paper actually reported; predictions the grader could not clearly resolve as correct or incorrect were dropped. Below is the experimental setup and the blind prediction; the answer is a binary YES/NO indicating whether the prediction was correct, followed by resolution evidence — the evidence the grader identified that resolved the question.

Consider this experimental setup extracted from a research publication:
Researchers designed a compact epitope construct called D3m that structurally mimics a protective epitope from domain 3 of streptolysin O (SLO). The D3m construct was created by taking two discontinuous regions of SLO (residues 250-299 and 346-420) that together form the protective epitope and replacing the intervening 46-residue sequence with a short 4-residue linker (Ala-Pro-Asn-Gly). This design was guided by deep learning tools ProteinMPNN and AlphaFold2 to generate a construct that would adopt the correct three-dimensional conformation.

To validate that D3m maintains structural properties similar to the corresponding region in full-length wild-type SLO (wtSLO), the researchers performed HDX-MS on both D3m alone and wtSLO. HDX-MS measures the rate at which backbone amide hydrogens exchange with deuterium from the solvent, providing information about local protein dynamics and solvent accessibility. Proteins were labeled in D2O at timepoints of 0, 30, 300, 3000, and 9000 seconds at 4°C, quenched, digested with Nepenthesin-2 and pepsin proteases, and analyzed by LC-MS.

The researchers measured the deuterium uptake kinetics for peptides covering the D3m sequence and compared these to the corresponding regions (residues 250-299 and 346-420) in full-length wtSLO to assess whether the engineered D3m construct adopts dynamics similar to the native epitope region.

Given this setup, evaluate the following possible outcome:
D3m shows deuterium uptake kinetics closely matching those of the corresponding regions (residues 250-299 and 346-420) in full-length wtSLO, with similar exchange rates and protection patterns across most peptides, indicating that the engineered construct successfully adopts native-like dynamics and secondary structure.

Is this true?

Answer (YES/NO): YES